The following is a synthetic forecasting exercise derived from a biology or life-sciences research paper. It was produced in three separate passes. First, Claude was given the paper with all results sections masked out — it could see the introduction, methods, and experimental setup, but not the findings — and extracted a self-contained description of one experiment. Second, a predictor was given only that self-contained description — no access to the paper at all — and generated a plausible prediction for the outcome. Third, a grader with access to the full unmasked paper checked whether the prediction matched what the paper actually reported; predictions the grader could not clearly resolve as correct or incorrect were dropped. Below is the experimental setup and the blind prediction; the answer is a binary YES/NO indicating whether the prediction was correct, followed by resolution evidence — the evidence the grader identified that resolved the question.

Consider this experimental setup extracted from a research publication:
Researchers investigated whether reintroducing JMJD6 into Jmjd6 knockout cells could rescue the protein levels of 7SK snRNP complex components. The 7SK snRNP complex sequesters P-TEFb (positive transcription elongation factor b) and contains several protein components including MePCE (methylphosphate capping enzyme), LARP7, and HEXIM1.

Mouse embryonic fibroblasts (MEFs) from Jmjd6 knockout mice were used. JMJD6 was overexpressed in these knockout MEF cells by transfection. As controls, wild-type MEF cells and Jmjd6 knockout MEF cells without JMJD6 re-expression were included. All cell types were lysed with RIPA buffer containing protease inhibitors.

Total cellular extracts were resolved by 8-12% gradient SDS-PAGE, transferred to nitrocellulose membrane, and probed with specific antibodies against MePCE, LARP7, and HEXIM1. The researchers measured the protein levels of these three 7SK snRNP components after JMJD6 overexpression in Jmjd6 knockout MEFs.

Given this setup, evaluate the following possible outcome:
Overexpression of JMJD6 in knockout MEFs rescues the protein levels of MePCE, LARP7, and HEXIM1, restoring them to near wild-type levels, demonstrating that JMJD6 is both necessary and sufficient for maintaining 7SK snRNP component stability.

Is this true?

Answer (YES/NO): NO